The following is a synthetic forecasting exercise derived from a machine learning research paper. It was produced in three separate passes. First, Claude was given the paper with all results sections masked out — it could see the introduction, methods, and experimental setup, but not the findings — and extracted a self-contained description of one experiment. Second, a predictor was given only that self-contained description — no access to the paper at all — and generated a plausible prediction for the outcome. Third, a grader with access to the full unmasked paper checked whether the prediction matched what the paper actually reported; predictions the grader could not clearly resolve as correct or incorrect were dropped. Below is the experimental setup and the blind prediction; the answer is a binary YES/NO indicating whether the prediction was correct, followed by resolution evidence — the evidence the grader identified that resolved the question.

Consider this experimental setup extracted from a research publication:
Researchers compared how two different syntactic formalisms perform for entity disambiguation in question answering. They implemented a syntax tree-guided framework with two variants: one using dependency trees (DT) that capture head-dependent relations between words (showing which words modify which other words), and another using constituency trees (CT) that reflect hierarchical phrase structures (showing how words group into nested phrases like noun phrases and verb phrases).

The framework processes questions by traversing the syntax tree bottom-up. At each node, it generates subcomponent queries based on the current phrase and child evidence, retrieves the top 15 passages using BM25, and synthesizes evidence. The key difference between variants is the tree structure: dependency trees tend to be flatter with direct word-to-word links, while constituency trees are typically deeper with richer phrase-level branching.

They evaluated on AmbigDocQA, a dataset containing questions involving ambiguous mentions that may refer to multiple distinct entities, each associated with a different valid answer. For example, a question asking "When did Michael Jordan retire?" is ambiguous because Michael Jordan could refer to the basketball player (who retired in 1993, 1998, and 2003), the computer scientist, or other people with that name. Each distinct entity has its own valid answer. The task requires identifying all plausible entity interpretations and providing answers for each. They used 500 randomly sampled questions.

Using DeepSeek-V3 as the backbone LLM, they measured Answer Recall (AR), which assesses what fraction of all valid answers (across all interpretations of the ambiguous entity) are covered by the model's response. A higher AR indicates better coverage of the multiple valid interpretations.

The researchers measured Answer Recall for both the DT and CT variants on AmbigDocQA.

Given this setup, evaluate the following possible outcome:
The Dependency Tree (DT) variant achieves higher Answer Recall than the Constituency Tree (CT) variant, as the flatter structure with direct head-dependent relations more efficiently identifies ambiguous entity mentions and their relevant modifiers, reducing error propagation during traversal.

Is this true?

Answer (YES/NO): NO